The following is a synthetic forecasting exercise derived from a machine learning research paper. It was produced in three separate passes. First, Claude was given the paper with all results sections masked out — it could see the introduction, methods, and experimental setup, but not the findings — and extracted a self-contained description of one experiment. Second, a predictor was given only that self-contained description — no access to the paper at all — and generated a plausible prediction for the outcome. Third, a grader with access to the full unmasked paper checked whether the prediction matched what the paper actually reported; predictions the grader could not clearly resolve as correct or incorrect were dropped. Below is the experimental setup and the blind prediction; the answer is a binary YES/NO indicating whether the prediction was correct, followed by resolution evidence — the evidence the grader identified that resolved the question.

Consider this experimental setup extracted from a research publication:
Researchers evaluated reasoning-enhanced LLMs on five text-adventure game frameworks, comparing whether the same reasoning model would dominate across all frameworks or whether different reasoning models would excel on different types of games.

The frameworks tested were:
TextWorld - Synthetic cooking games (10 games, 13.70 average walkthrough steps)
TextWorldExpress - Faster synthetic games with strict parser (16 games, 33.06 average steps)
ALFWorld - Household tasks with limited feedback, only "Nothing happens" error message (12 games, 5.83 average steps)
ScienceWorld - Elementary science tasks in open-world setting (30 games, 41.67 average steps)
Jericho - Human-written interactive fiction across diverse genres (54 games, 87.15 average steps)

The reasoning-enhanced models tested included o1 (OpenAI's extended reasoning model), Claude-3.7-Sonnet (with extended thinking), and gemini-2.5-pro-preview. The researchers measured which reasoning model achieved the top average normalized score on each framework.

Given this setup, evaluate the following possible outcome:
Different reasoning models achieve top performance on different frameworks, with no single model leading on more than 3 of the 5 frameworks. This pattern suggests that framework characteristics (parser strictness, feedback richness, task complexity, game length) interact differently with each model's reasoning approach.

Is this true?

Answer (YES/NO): YES